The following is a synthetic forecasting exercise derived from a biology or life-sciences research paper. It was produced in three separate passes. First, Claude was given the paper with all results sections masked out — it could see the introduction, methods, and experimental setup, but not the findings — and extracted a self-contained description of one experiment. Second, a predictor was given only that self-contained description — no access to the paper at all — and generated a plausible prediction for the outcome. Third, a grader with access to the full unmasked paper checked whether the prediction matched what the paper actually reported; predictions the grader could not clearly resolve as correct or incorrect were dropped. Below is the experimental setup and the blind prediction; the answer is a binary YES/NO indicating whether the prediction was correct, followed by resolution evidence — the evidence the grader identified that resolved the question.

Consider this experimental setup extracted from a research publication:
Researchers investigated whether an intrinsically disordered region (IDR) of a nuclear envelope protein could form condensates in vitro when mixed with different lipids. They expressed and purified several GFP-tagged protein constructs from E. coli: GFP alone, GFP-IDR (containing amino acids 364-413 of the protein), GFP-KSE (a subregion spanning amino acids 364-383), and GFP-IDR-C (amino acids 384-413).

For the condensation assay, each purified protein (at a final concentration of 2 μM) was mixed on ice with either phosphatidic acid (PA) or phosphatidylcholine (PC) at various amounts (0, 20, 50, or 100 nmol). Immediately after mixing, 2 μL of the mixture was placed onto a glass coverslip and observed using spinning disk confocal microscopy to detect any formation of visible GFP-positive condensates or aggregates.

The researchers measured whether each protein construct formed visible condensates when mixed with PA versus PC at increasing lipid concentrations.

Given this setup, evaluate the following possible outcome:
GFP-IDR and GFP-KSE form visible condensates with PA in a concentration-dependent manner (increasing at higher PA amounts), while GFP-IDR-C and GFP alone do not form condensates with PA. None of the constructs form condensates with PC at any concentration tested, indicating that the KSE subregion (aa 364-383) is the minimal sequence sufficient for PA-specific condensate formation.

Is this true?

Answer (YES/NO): NO